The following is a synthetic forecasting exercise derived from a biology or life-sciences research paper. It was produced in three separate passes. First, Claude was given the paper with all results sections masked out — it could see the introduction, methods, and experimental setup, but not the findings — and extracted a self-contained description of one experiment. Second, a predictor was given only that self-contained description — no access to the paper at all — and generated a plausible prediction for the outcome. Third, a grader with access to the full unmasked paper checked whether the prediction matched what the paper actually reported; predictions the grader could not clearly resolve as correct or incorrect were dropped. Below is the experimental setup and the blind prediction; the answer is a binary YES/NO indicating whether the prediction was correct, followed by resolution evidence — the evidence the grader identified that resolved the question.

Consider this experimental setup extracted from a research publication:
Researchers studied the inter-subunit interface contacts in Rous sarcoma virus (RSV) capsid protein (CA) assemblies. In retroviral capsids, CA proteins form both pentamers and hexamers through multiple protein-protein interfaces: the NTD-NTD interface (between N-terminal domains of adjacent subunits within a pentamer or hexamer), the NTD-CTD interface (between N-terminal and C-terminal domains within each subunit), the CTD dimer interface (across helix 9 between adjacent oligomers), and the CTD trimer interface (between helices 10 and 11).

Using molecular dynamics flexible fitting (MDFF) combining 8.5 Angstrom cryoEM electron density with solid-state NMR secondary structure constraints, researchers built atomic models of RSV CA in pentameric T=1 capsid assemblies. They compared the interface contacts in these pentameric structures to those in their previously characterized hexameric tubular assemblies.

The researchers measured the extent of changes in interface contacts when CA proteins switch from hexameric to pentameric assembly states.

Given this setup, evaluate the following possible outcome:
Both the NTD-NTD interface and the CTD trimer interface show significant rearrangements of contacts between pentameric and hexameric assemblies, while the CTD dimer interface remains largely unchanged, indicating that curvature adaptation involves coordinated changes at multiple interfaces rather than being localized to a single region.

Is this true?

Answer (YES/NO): NO